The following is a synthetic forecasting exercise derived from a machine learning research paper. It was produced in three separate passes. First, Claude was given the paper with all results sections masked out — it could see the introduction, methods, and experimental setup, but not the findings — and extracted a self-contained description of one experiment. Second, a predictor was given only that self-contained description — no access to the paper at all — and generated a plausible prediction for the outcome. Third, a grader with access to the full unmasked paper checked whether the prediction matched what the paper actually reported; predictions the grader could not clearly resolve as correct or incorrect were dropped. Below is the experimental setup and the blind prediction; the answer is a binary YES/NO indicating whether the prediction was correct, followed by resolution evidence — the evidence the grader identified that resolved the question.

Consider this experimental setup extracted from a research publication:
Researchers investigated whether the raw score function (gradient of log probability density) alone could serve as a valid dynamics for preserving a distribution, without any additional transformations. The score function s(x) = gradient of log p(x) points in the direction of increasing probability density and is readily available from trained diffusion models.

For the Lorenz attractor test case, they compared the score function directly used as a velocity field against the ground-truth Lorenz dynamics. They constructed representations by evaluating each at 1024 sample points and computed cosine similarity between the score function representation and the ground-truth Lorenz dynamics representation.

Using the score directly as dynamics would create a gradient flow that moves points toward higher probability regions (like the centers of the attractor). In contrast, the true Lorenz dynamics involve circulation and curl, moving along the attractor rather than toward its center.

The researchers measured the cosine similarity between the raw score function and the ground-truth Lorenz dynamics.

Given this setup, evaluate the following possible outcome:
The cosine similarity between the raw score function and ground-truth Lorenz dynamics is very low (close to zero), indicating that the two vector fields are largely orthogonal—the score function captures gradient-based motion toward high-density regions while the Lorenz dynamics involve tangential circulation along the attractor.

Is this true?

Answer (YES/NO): YES